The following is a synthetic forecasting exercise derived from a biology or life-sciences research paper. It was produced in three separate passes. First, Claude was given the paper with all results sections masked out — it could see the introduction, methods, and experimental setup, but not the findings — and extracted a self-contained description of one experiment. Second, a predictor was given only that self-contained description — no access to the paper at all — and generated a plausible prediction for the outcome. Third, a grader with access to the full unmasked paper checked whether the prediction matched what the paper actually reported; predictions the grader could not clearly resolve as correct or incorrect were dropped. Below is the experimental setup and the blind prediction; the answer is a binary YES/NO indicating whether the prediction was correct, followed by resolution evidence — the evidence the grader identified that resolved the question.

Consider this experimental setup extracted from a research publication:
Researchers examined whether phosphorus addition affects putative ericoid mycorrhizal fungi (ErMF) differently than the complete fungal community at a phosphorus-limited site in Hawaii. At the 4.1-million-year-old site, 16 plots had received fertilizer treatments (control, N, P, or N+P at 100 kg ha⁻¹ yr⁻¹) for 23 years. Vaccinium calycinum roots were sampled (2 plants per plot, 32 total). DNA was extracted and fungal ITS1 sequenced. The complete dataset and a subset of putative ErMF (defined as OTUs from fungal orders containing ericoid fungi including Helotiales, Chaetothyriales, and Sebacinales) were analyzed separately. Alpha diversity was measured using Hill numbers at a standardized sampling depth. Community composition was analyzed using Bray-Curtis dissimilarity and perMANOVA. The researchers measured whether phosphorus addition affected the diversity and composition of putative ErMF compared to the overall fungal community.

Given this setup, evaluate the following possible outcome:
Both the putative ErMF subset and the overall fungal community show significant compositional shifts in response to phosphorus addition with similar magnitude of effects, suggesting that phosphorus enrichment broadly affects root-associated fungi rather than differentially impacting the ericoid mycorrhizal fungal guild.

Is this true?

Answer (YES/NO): NO